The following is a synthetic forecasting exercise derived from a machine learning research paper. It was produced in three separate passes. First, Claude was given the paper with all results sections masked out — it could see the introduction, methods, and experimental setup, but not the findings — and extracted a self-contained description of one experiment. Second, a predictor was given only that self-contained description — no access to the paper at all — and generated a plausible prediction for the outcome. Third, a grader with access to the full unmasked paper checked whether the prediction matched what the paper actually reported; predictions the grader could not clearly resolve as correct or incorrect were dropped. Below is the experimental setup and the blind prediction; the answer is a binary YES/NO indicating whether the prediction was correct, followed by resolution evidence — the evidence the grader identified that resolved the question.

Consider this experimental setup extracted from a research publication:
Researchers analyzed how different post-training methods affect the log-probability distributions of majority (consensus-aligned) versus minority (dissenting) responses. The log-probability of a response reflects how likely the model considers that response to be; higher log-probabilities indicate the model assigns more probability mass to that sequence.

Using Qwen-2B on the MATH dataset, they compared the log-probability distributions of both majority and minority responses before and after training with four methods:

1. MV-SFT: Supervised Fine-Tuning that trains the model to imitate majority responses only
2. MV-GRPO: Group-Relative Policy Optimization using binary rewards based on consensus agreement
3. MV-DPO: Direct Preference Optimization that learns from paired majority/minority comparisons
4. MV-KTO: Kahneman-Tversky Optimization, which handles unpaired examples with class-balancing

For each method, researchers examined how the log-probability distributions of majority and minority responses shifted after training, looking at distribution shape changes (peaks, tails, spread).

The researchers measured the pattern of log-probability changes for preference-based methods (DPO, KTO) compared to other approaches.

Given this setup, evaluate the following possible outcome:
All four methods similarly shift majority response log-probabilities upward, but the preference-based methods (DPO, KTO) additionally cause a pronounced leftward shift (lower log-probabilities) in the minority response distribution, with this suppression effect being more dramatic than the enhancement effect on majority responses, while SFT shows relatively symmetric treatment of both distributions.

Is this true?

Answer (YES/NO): NO